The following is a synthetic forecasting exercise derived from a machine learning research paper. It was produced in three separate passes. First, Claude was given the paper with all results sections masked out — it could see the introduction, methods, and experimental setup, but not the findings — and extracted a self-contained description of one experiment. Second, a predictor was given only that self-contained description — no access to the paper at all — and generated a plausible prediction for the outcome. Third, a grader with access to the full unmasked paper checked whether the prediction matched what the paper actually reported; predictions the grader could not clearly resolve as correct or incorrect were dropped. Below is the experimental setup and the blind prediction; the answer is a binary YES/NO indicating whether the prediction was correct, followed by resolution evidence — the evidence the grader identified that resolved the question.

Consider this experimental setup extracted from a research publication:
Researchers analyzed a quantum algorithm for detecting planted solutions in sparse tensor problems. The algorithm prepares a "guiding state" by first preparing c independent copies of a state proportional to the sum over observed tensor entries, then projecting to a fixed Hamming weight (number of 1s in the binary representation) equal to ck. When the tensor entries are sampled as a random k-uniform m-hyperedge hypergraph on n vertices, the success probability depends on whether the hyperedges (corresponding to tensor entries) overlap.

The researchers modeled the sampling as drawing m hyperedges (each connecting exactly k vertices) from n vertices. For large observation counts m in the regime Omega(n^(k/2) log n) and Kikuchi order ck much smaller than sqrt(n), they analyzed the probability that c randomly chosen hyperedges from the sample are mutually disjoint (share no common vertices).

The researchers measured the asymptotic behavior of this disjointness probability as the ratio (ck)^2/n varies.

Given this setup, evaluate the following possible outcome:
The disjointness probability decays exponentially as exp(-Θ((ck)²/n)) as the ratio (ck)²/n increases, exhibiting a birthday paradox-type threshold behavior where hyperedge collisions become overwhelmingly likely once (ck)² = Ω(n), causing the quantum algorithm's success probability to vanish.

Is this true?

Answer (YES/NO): NO